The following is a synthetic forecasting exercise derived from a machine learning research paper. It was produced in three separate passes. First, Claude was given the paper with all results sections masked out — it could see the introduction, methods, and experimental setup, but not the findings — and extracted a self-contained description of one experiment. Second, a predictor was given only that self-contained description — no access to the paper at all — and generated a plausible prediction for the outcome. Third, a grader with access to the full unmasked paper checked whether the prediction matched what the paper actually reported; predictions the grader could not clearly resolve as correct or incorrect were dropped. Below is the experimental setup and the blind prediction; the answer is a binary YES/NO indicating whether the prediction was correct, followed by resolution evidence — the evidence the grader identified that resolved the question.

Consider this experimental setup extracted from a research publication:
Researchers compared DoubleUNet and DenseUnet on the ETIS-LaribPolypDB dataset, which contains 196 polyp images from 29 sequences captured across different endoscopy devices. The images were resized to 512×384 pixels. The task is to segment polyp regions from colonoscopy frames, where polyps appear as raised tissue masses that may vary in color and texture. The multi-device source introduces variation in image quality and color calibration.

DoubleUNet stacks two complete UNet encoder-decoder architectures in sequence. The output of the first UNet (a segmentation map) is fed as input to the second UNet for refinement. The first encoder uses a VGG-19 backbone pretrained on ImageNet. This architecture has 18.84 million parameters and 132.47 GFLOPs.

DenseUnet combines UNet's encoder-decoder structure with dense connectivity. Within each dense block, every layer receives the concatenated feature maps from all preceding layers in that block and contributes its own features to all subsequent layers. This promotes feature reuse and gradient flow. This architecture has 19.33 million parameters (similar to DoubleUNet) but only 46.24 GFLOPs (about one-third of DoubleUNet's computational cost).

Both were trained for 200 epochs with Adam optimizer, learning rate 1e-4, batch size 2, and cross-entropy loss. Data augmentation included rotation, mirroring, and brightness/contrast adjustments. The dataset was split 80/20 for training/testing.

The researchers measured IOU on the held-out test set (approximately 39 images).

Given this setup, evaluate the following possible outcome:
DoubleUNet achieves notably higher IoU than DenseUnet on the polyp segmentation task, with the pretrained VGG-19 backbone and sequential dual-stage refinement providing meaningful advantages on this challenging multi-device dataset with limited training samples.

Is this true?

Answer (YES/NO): NO